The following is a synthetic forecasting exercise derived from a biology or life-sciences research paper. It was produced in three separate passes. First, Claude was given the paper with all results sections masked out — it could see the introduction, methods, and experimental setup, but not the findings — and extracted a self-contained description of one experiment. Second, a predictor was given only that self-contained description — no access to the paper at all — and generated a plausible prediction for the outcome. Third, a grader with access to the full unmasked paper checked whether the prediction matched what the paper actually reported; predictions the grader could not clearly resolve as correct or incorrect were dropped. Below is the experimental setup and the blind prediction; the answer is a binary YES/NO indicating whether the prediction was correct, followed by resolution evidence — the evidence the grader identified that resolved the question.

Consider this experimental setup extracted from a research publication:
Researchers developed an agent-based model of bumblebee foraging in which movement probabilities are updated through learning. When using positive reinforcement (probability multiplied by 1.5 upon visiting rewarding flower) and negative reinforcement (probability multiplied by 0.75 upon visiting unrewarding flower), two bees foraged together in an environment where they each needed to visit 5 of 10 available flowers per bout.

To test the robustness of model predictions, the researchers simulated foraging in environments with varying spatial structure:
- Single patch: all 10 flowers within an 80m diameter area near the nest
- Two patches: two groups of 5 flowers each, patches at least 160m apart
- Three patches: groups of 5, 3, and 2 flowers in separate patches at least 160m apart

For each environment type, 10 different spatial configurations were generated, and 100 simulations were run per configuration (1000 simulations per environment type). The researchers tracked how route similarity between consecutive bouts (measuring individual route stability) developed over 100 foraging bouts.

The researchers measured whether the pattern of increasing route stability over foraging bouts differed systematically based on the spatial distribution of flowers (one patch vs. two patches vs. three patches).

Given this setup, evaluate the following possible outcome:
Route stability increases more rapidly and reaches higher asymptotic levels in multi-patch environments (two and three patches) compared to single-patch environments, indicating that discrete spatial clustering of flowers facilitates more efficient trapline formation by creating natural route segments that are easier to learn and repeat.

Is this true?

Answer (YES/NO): NO